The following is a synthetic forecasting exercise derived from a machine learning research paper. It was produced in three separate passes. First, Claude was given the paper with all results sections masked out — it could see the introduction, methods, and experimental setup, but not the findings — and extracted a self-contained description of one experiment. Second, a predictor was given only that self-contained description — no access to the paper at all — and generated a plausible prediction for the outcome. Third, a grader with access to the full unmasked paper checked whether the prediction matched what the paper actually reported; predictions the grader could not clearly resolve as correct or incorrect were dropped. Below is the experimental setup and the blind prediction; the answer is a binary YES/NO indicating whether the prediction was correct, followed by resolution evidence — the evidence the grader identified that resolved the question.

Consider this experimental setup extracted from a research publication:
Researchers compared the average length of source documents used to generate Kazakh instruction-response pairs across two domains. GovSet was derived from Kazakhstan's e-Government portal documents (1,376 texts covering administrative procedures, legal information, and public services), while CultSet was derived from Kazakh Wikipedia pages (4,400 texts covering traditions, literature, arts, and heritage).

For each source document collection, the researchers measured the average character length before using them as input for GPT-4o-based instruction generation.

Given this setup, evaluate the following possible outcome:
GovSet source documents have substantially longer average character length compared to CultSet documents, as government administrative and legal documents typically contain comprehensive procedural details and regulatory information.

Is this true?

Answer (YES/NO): NO